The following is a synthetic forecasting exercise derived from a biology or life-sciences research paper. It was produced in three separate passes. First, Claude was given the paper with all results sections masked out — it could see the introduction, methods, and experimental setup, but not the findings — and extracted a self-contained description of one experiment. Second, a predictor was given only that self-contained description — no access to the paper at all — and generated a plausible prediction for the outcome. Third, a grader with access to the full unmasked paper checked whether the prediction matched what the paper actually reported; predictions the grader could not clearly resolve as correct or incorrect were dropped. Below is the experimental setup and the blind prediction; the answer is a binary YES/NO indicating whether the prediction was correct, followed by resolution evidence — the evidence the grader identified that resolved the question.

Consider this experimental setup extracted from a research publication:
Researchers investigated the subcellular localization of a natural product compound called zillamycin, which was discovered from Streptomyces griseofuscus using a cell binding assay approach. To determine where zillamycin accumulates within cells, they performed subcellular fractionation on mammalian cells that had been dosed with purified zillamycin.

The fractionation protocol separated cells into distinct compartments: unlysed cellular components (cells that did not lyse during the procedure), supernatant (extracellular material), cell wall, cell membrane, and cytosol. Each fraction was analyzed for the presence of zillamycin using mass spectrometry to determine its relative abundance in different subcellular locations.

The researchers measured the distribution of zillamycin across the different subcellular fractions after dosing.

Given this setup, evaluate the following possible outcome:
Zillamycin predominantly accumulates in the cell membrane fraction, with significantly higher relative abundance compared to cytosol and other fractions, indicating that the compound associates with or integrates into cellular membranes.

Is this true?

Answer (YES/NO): YES